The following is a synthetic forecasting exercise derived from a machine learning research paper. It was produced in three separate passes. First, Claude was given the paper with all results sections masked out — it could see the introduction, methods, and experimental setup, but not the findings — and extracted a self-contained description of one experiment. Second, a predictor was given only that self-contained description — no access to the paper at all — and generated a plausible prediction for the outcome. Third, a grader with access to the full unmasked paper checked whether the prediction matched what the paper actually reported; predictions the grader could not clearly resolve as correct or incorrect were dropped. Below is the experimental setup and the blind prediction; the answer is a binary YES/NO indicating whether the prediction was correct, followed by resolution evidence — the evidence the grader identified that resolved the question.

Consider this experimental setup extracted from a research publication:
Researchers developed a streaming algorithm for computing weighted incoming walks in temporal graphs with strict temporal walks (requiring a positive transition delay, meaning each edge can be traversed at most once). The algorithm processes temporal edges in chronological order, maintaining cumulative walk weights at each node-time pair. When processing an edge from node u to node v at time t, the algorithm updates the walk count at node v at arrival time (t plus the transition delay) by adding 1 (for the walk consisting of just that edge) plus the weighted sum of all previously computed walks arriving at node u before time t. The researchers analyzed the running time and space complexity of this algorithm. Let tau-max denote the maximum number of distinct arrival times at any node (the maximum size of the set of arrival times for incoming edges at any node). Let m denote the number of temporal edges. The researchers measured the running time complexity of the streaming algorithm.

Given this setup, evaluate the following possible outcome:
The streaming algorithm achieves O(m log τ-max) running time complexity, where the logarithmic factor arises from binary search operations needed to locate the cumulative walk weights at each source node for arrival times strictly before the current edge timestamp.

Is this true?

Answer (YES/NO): NO